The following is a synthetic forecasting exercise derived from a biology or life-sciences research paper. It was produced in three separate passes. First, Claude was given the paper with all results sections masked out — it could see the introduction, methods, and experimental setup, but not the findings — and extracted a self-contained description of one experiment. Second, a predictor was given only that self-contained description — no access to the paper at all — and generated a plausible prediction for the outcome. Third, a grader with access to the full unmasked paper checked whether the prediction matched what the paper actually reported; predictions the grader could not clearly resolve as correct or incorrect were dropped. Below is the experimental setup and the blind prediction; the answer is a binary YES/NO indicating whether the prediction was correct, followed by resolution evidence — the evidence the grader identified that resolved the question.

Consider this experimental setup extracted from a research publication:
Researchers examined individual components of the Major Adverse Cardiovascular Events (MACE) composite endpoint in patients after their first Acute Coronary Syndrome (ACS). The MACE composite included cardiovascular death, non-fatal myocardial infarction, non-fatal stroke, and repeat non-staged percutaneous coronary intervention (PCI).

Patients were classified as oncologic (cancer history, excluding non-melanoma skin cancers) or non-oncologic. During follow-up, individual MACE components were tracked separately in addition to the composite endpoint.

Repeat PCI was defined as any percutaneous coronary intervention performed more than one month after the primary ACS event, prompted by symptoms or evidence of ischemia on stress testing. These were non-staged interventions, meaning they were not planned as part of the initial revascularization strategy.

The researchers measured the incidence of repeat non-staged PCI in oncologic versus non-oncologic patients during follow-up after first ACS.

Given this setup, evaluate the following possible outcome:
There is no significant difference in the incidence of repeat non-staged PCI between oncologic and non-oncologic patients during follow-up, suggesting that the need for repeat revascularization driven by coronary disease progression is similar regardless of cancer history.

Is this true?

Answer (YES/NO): YES